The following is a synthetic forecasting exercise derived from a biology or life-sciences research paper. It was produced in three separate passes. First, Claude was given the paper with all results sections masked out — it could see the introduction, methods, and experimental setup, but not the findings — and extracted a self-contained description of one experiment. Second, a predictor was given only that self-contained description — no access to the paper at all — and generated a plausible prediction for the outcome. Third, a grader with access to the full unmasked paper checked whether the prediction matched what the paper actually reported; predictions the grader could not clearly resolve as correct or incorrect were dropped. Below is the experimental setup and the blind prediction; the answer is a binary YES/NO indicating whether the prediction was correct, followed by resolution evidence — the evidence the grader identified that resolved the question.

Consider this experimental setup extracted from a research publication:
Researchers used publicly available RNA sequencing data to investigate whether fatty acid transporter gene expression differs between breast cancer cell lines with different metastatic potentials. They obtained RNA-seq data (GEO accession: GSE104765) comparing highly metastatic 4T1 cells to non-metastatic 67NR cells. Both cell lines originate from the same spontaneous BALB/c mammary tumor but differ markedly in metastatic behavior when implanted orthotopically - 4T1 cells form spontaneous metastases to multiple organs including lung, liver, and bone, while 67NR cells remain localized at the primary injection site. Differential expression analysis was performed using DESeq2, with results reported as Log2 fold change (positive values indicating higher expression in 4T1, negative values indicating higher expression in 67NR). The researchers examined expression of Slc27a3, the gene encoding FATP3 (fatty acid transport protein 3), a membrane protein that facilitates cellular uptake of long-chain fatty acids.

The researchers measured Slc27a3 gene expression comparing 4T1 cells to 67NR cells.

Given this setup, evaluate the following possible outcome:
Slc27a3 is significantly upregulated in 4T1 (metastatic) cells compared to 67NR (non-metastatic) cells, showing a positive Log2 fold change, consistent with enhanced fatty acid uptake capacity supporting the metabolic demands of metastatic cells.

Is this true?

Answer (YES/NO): NO